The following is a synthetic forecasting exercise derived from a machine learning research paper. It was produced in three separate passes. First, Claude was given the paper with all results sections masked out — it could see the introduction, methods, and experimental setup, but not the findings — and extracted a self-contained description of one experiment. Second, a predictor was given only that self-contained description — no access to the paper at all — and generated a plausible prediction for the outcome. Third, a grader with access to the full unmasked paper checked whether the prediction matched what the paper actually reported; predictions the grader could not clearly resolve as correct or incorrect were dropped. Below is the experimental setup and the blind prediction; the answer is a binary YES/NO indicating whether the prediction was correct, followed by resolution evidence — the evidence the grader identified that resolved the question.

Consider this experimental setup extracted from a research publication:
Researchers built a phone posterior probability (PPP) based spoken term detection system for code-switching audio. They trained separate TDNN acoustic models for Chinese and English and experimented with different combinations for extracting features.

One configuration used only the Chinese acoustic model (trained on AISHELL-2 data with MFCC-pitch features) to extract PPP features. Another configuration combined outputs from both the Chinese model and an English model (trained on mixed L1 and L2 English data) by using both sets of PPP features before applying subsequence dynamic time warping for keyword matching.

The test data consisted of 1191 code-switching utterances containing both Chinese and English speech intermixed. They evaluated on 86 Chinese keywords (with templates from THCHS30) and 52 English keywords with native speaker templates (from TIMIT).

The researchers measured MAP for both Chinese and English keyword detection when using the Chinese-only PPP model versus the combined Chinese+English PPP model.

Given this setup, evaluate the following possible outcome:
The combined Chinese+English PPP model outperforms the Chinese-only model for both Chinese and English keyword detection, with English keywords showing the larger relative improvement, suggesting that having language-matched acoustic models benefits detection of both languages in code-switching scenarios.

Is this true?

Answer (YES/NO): NO